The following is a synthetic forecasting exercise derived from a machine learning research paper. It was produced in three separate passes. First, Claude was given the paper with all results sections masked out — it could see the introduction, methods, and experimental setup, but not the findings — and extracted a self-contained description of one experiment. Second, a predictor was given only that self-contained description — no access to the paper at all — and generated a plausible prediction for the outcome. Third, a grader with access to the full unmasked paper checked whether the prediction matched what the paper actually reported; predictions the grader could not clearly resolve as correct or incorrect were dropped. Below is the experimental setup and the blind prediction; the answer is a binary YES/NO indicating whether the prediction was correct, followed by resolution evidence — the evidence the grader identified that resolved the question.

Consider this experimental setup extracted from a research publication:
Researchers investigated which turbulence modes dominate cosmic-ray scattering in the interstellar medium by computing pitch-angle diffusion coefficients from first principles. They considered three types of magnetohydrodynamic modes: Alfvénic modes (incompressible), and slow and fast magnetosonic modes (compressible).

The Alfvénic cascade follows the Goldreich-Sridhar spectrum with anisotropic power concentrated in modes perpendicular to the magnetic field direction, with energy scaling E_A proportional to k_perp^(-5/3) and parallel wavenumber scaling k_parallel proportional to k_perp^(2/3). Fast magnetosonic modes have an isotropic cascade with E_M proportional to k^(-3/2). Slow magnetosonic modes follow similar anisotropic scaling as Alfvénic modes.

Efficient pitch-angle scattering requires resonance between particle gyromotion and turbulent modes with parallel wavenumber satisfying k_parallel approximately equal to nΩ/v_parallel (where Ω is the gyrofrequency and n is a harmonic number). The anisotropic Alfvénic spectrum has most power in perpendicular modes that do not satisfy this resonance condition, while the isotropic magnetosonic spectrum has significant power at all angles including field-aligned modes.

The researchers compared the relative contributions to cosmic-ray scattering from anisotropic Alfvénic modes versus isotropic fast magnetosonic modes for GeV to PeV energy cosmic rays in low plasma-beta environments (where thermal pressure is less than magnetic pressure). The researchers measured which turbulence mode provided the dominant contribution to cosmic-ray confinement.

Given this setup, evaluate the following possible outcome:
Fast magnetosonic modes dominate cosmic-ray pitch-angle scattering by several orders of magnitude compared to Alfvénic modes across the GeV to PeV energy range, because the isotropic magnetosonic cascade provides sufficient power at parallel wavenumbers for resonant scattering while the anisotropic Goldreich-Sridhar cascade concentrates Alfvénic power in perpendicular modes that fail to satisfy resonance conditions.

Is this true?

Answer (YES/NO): YES